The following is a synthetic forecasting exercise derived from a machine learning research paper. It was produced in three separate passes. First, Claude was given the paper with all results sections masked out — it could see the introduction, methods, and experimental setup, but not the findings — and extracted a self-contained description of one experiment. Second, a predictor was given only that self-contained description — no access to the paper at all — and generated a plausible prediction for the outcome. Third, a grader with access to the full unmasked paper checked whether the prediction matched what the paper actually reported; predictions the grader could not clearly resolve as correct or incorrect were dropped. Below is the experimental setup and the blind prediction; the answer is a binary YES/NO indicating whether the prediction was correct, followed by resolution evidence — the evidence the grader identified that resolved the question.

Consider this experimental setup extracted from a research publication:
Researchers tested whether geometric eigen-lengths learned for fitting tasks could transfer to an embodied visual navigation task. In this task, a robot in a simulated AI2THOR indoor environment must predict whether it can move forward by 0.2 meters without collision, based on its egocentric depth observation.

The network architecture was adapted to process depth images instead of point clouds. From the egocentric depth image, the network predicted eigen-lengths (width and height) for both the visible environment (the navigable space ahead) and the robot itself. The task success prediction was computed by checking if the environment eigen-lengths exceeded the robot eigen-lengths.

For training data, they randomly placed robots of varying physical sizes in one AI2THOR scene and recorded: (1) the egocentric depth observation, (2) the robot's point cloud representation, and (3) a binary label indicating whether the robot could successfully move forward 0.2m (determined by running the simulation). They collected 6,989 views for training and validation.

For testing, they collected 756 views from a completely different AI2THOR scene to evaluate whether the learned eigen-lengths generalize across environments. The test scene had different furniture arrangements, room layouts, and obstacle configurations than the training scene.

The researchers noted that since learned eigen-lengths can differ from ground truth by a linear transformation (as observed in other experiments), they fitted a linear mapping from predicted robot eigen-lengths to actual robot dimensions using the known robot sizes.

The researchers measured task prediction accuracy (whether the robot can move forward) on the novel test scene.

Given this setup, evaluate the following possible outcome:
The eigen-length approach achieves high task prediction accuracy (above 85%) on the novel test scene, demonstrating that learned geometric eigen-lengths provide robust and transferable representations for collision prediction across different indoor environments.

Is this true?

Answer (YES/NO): YES